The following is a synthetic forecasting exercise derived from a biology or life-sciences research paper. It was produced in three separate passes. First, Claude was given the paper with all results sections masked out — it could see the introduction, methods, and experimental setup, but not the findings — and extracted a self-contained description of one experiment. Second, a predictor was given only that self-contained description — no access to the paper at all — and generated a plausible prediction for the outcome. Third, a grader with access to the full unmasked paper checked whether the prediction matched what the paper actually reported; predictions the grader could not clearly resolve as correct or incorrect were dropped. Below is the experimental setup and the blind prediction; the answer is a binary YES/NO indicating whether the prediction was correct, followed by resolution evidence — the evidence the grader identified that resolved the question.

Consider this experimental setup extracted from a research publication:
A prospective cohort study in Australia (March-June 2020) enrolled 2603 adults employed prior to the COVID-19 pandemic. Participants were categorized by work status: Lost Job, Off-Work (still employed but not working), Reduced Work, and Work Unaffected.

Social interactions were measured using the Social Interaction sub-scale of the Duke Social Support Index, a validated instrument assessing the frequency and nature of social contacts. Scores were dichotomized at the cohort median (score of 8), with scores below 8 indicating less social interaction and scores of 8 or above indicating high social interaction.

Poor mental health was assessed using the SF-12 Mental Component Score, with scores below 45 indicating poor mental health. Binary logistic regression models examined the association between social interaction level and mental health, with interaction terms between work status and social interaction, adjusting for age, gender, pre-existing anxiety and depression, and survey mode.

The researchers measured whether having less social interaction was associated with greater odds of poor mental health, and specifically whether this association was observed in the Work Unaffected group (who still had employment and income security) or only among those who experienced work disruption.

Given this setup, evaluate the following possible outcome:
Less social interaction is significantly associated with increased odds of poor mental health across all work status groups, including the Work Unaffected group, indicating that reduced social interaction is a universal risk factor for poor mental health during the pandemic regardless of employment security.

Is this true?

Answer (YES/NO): NO